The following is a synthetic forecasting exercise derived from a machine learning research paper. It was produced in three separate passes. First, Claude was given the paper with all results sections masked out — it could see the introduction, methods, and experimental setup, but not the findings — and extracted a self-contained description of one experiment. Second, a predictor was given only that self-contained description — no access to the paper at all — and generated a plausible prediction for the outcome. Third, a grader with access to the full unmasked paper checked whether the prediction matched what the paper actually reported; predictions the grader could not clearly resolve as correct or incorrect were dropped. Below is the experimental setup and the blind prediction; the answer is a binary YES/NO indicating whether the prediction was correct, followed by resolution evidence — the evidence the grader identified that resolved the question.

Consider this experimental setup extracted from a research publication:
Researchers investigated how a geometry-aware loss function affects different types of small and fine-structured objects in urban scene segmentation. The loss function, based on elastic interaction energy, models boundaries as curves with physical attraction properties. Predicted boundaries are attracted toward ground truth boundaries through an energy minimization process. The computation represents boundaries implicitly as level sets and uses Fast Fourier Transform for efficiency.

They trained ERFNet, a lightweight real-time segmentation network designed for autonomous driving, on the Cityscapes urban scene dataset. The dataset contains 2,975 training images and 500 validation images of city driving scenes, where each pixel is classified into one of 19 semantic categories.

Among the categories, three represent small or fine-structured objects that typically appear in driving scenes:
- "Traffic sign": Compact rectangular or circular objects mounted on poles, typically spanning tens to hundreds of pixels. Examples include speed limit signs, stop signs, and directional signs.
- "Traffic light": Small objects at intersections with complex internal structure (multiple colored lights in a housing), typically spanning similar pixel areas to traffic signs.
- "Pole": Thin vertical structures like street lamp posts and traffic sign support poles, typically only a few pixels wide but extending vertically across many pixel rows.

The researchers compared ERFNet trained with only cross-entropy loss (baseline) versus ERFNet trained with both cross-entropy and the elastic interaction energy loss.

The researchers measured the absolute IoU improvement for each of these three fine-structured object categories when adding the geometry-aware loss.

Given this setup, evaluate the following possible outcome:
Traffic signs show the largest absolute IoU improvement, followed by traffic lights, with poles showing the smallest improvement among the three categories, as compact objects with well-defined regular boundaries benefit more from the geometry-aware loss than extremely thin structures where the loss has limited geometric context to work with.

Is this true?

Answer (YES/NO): NO